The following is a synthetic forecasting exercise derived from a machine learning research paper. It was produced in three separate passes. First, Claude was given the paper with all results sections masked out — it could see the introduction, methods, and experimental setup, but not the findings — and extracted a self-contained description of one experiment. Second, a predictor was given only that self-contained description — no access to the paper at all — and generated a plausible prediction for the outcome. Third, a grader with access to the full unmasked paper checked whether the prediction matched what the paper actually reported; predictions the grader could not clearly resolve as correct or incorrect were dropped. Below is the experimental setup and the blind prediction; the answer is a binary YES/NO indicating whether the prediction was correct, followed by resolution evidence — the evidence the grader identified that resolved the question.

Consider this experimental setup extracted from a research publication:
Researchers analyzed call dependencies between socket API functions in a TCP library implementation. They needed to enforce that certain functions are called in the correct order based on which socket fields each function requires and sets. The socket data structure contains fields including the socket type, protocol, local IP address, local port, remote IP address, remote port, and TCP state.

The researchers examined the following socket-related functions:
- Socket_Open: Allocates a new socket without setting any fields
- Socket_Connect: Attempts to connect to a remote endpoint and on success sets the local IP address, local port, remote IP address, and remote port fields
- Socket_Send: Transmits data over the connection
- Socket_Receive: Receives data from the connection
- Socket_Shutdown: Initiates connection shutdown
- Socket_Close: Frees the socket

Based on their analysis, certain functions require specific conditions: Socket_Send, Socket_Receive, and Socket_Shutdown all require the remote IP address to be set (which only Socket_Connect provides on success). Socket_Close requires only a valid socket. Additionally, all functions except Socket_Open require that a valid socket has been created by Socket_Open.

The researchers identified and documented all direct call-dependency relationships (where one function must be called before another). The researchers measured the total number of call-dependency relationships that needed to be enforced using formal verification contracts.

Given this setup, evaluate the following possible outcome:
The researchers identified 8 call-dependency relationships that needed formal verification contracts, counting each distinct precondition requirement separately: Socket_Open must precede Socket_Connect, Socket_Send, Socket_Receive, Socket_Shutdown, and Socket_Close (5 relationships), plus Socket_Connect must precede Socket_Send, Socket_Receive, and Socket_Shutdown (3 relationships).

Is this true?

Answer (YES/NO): NO